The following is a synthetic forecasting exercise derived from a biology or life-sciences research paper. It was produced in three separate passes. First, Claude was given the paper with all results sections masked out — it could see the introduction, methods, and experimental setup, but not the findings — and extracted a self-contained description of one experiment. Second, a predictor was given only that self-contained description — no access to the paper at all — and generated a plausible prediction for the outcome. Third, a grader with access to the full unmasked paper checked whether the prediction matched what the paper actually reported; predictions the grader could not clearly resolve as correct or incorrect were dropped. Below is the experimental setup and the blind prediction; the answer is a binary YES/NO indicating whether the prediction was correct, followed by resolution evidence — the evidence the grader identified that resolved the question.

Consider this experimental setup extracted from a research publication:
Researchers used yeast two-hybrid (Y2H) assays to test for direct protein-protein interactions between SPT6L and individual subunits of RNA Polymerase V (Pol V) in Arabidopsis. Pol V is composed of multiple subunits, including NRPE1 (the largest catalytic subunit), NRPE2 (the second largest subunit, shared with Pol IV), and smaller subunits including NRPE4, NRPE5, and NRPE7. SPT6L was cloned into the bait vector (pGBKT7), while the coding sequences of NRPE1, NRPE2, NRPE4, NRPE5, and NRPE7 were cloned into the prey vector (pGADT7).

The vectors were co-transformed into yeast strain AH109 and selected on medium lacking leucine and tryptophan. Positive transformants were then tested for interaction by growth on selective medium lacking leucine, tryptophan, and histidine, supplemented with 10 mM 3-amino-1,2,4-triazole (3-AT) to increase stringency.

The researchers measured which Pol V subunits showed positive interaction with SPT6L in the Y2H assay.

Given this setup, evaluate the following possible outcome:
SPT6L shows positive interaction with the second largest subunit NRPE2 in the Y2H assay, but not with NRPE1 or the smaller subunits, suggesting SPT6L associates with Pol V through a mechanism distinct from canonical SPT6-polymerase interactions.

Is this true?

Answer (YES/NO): NO